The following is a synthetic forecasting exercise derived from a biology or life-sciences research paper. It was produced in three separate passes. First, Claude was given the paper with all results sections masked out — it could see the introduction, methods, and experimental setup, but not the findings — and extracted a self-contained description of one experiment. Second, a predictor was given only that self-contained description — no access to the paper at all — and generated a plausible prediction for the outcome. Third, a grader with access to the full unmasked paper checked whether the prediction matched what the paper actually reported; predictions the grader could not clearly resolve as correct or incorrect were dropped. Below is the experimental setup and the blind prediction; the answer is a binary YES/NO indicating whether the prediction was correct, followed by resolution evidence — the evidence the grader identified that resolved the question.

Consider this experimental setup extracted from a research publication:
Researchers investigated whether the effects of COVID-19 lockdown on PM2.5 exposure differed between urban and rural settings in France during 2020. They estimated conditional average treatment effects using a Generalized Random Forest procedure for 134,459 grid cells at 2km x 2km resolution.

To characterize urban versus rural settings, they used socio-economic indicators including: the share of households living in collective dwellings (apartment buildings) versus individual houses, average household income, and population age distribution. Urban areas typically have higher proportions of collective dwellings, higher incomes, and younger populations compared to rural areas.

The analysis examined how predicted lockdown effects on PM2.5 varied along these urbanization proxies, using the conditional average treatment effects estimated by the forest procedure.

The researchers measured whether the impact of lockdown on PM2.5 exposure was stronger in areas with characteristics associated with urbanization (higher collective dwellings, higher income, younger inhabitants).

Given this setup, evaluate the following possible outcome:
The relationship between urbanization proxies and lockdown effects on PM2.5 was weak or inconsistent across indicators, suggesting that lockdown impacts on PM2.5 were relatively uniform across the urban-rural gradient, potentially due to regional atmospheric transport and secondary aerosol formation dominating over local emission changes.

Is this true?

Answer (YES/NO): NO